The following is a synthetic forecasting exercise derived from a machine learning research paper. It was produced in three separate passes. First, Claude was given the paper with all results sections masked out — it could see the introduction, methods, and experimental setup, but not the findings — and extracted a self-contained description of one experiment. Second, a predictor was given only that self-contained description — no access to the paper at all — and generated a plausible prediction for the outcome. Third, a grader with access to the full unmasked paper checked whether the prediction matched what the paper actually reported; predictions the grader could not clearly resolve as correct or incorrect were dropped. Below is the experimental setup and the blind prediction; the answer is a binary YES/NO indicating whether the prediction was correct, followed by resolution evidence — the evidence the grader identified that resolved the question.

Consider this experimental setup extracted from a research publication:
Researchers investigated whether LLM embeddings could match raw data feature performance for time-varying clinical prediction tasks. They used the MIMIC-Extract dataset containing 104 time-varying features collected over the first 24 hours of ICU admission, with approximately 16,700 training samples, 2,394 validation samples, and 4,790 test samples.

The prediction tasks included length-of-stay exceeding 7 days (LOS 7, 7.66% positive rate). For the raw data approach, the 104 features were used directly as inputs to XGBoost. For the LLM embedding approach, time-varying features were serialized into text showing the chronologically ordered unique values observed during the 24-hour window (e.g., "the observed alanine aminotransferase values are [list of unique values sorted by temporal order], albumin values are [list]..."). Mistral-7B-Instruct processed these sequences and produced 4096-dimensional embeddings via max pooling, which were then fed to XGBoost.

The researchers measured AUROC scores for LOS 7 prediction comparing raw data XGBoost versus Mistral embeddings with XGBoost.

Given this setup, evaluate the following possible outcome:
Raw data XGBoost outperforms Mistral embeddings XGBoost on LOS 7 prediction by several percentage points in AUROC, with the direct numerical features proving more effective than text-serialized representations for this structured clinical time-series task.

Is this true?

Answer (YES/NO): YES